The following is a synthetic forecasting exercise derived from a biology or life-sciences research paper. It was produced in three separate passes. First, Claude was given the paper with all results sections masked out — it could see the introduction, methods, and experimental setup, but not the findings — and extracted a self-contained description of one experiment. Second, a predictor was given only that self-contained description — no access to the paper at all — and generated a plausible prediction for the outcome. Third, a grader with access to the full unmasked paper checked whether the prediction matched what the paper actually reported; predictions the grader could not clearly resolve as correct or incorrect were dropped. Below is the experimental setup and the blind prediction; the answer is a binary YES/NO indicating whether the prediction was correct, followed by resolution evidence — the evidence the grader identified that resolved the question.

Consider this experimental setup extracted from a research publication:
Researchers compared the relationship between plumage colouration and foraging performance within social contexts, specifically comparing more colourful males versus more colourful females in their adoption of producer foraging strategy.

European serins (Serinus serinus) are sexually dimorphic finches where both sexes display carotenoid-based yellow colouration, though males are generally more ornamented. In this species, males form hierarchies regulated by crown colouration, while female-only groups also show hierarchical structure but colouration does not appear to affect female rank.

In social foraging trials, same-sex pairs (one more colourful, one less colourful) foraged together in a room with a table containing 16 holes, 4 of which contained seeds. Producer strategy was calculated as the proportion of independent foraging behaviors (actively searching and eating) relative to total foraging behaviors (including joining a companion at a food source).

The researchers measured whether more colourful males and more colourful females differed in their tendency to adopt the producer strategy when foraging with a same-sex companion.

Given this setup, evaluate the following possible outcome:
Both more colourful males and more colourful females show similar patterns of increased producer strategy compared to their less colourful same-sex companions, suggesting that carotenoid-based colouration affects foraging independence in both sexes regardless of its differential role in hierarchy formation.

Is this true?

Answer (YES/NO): NO